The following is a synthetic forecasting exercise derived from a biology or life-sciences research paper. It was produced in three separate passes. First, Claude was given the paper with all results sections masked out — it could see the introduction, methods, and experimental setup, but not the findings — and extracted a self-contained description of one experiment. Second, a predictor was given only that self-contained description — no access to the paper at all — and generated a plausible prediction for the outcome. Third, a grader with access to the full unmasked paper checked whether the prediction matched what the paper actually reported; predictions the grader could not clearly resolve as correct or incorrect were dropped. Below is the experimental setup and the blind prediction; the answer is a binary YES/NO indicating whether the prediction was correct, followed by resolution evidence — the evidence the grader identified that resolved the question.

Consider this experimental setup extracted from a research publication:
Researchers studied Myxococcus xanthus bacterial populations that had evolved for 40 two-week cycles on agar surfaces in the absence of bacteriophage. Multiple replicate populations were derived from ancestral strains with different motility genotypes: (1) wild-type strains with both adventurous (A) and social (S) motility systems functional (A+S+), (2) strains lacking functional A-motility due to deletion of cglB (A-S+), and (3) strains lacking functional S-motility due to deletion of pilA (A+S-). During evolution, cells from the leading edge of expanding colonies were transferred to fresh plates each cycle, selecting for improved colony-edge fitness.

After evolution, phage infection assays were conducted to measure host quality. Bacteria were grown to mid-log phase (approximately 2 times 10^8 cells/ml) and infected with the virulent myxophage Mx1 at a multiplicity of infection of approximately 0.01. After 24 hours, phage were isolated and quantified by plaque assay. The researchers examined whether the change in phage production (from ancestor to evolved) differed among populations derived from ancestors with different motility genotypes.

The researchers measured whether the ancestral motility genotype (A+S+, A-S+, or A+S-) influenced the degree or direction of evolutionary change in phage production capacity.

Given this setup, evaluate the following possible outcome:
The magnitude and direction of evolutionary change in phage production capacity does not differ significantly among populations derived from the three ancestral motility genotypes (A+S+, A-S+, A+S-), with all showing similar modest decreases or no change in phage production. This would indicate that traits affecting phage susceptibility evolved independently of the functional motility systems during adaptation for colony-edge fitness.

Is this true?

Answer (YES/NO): NO